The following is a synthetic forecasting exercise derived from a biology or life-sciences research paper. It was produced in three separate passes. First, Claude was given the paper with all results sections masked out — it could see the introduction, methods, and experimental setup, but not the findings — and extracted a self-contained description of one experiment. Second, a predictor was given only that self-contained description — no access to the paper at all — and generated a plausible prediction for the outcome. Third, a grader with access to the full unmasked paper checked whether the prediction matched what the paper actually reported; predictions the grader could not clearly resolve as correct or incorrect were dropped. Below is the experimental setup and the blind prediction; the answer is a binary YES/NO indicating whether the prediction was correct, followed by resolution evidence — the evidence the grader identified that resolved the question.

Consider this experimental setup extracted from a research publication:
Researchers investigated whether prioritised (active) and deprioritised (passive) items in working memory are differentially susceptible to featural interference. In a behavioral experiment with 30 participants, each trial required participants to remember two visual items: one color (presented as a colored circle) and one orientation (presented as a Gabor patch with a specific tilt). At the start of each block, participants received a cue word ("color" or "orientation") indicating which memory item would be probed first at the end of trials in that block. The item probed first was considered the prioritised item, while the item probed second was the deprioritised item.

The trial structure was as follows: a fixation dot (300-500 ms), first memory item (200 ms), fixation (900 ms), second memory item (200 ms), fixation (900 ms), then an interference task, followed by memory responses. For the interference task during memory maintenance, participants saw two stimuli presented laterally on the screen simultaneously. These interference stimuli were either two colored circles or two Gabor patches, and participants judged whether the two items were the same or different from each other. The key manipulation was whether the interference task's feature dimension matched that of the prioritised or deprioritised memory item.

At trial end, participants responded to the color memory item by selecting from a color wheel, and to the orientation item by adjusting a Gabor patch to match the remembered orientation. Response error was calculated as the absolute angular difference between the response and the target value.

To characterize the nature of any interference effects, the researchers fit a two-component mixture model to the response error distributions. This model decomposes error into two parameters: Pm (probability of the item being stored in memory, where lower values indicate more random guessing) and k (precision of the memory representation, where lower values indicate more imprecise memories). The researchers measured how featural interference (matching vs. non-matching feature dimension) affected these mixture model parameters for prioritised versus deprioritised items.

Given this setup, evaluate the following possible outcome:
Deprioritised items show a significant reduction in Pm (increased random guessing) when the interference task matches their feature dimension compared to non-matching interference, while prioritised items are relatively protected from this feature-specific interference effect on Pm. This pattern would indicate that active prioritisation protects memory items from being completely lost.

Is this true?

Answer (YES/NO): NO